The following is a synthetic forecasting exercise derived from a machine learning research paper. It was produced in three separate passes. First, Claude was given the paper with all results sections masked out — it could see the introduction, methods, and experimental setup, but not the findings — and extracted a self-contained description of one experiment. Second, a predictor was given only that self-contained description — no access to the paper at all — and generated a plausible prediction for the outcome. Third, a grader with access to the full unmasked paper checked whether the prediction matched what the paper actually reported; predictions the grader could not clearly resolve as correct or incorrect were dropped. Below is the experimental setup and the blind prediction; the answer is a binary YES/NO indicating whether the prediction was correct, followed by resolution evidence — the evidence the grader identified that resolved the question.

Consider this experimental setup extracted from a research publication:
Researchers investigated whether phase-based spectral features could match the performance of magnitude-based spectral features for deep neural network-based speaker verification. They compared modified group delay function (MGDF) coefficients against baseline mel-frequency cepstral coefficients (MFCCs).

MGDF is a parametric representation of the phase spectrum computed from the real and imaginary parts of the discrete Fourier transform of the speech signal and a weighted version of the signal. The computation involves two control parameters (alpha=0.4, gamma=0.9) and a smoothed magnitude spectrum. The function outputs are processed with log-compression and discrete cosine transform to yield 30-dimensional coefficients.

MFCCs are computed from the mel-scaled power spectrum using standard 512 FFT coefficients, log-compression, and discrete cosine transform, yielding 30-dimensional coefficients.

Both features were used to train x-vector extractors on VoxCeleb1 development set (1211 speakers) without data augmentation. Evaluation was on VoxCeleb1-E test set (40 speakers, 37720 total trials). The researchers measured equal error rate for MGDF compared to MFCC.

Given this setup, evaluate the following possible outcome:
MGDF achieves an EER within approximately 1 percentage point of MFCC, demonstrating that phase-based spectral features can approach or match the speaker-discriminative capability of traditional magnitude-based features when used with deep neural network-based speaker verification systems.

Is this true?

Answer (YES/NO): NO